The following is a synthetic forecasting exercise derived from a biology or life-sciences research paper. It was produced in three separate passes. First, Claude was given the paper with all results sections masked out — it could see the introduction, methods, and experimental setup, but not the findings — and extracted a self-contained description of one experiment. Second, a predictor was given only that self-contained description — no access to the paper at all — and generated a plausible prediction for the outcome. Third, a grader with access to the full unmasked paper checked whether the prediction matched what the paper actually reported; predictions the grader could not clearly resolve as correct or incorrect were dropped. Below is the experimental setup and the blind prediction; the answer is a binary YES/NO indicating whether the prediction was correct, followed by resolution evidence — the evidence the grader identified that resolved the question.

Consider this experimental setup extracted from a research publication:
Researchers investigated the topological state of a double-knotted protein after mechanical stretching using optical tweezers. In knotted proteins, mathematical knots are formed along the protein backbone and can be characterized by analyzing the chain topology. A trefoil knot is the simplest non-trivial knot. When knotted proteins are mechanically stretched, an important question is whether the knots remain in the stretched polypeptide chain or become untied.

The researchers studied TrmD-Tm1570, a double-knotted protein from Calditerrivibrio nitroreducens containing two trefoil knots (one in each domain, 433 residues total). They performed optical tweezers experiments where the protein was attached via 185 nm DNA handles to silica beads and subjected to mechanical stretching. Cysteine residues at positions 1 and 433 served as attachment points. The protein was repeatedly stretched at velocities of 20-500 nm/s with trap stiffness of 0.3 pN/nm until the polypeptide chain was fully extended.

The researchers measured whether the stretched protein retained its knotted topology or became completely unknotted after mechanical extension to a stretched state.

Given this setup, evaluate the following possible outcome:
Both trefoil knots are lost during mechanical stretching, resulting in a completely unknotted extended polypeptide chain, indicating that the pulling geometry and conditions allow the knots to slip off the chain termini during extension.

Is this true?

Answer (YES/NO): NO